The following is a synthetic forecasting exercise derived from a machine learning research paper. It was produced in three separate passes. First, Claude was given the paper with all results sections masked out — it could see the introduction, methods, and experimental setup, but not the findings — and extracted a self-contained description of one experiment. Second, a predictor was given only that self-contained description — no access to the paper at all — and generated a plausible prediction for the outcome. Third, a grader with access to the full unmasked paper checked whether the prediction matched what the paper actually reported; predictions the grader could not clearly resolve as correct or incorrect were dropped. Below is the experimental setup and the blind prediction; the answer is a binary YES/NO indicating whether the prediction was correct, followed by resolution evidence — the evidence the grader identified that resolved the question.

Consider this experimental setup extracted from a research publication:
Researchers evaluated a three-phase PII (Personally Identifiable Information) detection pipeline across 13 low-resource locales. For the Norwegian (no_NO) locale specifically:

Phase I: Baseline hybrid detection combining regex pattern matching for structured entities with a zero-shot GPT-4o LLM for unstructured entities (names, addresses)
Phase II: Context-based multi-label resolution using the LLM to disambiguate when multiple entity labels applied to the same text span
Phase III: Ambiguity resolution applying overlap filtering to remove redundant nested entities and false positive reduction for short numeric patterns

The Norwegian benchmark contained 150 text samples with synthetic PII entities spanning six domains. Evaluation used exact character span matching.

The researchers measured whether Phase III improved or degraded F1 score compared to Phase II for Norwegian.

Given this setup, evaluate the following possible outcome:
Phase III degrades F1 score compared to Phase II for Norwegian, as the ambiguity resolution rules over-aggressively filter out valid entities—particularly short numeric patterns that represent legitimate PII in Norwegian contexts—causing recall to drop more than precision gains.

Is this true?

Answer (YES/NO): NO